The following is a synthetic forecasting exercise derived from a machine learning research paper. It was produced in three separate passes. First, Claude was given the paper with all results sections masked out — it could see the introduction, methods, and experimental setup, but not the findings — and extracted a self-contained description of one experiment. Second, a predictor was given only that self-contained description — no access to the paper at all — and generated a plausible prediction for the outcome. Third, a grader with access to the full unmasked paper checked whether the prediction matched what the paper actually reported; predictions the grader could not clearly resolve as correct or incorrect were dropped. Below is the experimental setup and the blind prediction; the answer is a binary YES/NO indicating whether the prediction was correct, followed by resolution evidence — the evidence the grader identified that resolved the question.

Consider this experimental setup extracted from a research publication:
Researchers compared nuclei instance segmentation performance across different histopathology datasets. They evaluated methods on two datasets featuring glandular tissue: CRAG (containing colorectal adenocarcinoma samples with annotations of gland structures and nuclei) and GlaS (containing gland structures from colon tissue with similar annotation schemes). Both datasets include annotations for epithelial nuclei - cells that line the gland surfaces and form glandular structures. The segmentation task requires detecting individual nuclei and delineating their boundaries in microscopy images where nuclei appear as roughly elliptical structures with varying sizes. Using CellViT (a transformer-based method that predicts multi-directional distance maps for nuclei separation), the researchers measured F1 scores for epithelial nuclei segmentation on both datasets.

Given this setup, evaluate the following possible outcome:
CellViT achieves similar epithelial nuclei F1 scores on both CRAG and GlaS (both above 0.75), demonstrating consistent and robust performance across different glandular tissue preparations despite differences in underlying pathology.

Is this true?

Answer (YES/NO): NO